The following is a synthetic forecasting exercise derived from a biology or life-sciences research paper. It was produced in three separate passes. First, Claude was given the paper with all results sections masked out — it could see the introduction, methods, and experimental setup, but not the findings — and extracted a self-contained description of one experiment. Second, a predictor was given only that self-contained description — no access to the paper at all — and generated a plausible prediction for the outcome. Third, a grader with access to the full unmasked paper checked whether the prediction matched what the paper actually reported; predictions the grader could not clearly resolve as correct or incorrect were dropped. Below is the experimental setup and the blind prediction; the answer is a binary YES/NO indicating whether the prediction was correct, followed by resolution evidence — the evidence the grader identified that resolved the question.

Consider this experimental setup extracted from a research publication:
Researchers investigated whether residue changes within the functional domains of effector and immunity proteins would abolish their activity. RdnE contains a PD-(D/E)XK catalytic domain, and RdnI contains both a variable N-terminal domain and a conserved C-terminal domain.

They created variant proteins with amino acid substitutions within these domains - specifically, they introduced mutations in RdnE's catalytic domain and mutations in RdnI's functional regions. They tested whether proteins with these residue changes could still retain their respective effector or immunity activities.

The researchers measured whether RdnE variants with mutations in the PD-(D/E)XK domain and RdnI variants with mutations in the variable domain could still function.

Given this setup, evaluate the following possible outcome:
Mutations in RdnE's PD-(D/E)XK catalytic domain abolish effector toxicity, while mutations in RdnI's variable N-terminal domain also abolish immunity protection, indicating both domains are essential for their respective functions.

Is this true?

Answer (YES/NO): NO